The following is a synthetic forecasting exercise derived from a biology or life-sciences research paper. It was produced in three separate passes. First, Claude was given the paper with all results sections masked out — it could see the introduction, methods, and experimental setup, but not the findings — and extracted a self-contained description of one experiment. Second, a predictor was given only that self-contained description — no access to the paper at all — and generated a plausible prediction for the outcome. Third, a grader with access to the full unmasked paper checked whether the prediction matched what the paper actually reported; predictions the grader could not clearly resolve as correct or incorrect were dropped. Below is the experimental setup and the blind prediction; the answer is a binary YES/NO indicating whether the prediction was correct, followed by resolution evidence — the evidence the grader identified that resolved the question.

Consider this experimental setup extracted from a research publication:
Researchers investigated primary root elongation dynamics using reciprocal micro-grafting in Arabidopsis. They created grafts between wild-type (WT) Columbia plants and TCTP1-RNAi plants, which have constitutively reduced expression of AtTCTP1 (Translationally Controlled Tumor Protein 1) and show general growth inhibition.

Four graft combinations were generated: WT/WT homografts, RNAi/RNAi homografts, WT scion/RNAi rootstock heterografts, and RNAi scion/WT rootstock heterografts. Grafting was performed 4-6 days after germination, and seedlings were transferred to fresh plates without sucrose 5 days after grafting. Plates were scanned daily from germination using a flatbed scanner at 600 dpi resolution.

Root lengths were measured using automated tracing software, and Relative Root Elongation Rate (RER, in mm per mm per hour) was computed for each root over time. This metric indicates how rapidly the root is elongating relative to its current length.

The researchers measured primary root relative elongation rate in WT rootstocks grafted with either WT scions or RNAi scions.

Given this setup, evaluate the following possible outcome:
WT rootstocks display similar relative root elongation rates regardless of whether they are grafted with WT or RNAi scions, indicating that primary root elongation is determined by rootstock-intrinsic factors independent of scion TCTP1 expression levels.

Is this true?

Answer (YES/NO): NO